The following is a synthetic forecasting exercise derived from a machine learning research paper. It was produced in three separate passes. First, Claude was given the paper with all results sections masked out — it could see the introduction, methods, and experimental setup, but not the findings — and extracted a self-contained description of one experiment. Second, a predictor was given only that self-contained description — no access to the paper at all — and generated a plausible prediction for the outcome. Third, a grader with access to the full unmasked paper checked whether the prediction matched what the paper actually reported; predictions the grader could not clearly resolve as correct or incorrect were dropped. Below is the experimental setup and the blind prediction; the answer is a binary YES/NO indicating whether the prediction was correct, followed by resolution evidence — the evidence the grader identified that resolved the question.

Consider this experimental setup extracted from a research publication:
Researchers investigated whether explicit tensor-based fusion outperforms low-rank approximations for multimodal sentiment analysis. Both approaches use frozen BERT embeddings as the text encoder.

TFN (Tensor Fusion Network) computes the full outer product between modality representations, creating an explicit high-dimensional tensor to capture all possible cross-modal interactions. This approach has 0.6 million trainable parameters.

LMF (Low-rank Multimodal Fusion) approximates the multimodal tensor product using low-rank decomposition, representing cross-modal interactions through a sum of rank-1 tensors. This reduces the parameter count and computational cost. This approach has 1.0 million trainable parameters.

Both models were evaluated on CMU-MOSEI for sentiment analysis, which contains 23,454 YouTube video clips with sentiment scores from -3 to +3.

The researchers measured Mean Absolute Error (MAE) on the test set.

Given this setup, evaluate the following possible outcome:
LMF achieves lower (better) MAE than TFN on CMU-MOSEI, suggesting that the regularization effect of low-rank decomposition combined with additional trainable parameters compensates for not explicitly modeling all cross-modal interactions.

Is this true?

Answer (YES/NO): NO